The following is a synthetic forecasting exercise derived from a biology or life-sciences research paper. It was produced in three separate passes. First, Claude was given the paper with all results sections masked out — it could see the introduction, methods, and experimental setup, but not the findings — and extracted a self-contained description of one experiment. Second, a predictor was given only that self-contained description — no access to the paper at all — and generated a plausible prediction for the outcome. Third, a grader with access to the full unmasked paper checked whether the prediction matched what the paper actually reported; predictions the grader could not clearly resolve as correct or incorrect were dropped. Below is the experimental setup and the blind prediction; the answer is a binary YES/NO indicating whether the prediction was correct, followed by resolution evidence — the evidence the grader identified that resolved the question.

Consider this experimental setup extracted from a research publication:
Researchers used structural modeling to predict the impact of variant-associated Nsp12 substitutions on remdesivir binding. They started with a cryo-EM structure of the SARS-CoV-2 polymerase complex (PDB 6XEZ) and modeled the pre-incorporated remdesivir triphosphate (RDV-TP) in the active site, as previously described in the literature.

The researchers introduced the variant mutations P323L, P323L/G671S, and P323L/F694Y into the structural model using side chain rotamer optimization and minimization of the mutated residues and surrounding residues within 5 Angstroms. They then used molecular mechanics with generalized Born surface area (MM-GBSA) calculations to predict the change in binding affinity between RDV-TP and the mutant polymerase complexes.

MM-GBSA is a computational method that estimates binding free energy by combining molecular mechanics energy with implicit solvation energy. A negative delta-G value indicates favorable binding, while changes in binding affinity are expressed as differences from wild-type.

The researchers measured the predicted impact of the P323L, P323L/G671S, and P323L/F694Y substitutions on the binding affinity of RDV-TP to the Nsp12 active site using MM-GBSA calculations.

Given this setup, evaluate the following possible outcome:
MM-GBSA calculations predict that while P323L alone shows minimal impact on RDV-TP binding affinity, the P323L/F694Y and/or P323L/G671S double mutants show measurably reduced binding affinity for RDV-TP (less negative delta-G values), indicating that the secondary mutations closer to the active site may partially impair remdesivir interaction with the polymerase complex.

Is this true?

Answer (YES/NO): NO